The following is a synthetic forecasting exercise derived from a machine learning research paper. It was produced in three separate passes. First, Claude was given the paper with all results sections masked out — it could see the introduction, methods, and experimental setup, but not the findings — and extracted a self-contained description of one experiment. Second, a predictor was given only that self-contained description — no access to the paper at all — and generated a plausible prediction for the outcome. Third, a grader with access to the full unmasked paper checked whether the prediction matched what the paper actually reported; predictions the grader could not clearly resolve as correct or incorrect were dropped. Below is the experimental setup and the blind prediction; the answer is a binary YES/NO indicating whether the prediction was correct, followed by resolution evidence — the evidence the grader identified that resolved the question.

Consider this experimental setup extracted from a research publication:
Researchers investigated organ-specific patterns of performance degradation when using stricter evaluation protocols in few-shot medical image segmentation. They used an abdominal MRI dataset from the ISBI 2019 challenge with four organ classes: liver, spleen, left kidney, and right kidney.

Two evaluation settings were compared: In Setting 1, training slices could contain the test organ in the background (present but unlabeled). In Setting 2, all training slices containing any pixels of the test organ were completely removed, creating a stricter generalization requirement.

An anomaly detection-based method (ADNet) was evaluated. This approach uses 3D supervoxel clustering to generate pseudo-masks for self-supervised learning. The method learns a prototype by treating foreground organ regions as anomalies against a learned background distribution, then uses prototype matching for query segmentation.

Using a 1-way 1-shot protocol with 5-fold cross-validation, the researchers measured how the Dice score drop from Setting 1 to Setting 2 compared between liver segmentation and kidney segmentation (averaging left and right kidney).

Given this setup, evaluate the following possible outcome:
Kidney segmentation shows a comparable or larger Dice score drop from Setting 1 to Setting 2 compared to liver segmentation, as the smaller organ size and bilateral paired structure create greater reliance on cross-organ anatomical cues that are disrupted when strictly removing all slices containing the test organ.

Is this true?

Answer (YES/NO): YES